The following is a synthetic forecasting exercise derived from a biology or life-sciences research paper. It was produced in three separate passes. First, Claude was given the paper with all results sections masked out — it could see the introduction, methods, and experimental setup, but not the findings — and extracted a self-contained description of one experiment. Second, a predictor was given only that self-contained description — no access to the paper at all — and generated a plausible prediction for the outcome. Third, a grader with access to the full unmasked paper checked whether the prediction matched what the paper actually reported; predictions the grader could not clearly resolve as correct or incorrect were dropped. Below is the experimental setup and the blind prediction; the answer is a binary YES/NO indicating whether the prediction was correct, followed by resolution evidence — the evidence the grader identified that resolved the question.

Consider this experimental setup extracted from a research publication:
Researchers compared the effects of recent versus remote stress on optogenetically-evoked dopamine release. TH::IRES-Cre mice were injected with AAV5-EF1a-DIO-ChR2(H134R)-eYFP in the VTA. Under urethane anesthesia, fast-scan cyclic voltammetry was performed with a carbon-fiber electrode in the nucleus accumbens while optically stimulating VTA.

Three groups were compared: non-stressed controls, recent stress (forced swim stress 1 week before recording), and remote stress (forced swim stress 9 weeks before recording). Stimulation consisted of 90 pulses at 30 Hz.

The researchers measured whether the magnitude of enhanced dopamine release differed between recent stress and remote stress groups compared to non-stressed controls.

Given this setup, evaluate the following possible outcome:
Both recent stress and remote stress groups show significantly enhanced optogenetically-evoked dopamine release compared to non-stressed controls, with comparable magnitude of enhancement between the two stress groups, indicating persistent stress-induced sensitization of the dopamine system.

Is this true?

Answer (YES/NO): NO